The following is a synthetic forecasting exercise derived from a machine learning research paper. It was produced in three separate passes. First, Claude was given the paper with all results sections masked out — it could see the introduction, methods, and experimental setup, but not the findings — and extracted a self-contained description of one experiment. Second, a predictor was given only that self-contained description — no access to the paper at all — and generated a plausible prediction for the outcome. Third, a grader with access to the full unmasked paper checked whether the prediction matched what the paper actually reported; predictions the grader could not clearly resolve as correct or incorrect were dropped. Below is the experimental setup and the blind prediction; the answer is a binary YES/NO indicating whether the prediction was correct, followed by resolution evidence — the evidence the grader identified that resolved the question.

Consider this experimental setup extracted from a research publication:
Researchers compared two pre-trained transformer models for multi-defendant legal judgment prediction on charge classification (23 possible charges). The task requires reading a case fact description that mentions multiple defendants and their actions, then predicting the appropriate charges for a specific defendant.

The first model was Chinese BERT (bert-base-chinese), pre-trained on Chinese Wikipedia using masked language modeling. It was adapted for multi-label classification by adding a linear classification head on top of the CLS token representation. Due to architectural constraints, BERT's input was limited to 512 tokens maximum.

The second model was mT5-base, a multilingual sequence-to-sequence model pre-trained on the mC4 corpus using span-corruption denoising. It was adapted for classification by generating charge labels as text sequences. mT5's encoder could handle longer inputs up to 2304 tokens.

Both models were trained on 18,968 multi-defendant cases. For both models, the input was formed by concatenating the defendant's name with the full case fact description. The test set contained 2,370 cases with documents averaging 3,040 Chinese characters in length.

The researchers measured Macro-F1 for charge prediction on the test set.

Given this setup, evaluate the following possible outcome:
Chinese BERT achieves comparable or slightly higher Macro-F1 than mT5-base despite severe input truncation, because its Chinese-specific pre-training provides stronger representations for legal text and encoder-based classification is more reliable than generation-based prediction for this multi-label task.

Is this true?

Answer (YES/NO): NO